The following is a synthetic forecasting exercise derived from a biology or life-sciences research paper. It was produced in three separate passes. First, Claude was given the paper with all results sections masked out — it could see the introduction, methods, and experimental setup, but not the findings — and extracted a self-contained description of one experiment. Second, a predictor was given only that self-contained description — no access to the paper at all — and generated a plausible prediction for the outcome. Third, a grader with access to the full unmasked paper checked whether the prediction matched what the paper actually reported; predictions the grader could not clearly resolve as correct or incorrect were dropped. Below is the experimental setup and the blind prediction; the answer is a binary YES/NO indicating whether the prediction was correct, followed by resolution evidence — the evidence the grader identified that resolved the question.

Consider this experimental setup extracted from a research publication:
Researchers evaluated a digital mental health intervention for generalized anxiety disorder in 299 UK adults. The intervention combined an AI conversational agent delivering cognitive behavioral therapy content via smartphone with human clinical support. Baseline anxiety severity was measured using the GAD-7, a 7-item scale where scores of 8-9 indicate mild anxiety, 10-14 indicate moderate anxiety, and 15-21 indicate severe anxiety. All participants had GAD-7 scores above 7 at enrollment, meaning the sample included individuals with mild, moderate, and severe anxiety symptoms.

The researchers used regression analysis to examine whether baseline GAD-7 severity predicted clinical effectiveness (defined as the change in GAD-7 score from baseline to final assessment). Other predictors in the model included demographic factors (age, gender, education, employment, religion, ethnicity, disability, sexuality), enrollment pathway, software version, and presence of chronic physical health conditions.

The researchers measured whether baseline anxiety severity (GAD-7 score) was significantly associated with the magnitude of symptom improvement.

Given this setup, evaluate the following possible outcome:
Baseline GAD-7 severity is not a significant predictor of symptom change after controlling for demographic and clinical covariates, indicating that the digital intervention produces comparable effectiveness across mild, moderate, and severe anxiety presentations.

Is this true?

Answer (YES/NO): NO